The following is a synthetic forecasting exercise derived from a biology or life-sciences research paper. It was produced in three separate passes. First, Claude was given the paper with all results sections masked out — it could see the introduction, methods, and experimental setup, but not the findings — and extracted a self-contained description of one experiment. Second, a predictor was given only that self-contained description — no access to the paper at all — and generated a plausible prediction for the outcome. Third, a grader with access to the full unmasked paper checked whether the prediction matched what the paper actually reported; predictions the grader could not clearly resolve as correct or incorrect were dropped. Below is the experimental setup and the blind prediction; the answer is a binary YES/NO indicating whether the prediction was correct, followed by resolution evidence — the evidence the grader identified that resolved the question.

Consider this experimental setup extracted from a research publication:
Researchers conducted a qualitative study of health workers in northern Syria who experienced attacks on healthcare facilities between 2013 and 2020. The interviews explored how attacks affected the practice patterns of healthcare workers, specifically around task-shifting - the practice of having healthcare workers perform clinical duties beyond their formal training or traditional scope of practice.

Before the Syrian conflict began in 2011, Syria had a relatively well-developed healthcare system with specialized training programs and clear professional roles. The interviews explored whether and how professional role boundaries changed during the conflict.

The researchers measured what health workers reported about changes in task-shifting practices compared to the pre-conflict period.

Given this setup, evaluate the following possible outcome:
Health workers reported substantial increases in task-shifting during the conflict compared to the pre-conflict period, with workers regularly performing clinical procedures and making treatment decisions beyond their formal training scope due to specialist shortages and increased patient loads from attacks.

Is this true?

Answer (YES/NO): YES